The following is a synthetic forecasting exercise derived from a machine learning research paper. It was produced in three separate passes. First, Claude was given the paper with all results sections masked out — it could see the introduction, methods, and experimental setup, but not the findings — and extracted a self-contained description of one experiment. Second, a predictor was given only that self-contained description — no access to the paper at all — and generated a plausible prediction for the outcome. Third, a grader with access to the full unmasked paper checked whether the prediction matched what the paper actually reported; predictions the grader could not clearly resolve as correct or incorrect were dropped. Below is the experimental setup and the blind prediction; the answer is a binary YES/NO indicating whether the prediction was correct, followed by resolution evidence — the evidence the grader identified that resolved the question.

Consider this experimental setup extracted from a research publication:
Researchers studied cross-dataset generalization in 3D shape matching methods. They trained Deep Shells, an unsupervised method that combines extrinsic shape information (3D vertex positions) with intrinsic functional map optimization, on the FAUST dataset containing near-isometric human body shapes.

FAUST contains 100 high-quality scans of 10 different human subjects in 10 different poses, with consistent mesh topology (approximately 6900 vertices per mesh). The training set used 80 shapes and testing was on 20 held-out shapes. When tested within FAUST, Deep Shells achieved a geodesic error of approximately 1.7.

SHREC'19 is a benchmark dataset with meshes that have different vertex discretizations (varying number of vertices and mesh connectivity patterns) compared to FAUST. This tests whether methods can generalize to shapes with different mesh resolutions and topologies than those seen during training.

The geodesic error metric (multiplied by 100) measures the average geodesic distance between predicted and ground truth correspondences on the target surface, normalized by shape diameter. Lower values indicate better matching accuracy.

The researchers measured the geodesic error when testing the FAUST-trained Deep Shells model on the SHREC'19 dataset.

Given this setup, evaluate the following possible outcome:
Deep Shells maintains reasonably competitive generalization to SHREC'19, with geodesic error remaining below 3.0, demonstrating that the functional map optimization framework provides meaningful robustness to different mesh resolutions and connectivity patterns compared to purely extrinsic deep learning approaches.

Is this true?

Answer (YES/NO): NO